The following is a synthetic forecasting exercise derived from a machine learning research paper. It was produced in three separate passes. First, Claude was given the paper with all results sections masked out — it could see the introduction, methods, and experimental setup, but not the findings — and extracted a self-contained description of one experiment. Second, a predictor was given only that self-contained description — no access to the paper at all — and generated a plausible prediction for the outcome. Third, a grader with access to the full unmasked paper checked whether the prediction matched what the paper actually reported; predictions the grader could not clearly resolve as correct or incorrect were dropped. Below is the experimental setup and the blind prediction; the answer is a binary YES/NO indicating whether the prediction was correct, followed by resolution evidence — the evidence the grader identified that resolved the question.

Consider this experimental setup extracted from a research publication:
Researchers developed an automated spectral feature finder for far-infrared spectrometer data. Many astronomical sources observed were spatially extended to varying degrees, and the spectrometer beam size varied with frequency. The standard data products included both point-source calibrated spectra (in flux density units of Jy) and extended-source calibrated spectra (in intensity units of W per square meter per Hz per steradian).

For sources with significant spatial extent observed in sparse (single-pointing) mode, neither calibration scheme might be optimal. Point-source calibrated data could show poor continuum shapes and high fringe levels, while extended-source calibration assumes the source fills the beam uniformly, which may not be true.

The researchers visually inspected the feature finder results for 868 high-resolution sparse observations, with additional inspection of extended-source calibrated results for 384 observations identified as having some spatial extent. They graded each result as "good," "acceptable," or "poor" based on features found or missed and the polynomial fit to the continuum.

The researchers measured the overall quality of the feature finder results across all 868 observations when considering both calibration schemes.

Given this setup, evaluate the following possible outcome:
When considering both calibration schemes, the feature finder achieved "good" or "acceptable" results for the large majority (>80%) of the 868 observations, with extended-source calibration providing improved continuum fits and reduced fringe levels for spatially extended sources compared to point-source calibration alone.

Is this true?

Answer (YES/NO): YES